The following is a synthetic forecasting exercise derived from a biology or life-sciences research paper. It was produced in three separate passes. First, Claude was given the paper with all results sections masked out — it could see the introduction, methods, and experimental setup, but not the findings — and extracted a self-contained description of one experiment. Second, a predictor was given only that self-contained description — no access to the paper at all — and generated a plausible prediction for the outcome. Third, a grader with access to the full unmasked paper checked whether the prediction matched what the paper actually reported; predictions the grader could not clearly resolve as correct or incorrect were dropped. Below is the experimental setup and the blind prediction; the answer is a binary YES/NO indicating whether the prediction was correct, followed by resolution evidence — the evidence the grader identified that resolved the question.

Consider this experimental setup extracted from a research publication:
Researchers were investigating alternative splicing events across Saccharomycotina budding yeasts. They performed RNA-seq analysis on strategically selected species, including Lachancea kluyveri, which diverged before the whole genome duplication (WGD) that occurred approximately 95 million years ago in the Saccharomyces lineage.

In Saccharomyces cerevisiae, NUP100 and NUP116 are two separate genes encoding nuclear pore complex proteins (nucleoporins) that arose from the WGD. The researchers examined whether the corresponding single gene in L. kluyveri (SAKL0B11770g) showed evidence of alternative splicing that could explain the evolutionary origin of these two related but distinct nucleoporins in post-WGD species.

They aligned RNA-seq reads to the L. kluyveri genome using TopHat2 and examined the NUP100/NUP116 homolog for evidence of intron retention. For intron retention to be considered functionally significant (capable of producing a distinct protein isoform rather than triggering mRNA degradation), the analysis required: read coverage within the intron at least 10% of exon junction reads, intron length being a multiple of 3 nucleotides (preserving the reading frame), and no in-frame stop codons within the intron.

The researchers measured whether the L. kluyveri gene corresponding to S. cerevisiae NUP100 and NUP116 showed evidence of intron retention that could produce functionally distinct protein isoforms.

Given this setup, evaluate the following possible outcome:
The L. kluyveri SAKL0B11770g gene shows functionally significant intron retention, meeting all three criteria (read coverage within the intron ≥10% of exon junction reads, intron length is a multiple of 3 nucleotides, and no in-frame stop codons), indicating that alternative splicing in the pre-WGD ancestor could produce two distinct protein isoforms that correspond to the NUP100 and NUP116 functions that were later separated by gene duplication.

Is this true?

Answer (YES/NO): YES